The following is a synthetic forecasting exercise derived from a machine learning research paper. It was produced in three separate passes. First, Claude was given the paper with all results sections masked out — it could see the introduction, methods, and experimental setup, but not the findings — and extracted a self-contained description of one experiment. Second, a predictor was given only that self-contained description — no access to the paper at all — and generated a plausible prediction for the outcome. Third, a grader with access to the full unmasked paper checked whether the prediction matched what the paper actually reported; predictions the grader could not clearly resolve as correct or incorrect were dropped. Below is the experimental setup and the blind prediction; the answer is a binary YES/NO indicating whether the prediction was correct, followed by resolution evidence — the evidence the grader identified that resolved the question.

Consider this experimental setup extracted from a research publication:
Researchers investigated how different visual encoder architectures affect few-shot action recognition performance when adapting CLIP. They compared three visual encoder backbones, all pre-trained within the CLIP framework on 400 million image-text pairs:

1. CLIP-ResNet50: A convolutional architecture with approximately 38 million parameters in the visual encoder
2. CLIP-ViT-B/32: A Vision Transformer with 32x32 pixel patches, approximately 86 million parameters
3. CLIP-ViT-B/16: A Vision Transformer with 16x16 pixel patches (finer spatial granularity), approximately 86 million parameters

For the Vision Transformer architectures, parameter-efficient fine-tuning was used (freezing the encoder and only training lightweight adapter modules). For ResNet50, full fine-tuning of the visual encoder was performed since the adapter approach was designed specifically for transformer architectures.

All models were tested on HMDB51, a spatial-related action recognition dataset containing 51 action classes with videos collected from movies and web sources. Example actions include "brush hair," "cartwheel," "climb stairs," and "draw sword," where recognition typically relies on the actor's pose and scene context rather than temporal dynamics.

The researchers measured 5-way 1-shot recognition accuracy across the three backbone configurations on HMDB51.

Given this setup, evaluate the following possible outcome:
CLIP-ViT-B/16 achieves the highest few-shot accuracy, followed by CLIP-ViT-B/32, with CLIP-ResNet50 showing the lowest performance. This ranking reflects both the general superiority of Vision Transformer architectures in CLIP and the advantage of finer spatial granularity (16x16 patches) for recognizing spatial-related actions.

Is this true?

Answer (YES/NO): YES